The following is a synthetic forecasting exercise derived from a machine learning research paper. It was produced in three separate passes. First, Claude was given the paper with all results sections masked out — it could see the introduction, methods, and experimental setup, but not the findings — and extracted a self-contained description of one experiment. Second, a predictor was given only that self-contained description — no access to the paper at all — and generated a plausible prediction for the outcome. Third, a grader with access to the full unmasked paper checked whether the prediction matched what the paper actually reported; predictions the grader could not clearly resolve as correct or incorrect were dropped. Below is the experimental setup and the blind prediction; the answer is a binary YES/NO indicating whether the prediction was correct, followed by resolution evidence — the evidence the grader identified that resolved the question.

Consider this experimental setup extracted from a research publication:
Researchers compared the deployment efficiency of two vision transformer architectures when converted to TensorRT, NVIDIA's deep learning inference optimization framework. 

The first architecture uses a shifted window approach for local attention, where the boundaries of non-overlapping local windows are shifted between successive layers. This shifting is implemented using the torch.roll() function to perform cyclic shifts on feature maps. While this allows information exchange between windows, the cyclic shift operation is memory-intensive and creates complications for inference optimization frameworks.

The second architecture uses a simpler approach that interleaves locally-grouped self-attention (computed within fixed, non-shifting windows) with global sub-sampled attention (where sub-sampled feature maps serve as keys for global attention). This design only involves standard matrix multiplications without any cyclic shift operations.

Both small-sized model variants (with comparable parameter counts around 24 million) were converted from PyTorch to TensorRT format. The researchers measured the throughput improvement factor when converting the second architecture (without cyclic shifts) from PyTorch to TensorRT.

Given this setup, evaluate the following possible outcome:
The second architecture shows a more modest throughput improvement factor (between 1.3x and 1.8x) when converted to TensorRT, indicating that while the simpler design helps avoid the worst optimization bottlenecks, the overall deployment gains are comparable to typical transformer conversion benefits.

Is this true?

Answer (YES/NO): YES